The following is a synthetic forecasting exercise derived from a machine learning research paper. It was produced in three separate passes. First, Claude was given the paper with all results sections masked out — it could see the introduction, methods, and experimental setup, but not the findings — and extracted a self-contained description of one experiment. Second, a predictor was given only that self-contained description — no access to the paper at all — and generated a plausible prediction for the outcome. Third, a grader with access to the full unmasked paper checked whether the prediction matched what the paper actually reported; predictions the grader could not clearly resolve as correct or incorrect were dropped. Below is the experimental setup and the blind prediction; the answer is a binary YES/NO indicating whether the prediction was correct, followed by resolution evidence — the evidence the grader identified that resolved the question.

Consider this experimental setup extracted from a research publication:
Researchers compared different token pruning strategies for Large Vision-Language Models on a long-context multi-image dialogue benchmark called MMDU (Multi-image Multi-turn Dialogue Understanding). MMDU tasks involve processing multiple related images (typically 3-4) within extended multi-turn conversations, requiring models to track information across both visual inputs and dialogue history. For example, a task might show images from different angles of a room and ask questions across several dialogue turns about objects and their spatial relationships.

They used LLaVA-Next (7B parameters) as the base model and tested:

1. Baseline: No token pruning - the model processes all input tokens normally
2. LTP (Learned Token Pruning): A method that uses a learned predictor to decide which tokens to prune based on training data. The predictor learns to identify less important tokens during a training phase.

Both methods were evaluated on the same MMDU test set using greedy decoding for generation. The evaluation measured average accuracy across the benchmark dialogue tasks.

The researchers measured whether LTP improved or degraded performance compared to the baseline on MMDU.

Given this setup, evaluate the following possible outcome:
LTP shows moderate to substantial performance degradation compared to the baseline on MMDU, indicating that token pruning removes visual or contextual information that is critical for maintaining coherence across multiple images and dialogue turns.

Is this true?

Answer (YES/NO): NO